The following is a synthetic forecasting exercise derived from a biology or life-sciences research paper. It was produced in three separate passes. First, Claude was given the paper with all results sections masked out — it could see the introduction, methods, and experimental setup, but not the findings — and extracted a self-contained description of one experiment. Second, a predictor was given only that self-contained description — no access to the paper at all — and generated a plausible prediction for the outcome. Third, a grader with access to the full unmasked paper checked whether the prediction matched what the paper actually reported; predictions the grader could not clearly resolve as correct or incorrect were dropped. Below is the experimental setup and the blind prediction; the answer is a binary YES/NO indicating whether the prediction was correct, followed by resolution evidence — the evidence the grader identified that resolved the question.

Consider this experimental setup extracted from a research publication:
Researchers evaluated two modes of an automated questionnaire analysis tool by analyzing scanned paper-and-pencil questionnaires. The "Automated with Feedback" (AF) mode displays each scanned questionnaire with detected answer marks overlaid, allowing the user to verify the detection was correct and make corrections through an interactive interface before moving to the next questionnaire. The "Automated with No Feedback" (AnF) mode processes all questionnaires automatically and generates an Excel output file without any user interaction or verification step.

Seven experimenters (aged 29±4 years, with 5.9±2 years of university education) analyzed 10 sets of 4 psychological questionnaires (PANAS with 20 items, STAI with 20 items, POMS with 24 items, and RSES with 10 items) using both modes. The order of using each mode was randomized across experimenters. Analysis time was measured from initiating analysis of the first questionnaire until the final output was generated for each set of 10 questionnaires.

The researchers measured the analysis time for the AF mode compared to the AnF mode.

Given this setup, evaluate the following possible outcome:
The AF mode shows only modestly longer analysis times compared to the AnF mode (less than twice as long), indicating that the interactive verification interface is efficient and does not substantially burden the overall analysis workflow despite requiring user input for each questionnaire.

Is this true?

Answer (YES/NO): YES